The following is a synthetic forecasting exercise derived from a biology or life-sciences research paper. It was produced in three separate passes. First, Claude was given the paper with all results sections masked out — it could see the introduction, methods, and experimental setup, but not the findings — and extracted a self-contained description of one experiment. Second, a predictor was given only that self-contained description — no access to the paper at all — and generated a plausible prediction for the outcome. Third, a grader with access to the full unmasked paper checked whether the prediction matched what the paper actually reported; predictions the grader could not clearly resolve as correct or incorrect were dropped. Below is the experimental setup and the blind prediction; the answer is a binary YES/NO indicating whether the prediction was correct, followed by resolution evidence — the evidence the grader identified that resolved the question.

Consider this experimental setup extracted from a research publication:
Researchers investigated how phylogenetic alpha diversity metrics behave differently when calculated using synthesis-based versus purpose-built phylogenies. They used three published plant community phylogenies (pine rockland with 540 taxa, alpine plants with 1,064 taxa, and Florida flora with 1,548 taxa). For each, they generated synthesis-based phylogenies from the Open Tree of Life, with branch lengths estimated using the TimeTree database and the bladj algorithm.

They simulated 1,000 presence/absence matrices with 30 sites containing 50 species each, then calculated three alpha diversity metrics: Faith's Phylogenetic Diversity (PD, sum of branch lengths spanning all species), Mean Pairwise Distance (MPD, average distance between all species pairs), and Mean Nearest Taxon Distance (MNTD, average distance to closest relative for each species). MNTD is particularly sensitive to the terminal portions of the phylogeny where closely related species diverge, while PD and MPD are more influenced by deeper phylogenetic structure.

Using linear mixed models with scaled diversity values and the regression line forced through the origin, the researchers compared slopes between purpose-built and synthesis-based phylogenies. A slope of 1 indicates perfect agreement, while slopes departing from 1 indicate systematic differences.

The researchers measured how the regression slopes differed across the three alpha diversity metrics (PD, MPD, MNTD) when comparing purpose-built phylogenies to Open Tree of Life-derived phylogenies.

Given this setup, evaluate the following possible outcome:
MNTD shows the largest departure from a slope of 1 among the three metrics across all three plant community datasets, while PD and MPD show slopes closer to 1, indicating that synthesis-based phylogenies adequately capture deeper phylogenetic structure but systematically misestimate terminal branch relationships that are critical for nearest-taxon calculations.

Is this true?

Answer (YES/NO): YES